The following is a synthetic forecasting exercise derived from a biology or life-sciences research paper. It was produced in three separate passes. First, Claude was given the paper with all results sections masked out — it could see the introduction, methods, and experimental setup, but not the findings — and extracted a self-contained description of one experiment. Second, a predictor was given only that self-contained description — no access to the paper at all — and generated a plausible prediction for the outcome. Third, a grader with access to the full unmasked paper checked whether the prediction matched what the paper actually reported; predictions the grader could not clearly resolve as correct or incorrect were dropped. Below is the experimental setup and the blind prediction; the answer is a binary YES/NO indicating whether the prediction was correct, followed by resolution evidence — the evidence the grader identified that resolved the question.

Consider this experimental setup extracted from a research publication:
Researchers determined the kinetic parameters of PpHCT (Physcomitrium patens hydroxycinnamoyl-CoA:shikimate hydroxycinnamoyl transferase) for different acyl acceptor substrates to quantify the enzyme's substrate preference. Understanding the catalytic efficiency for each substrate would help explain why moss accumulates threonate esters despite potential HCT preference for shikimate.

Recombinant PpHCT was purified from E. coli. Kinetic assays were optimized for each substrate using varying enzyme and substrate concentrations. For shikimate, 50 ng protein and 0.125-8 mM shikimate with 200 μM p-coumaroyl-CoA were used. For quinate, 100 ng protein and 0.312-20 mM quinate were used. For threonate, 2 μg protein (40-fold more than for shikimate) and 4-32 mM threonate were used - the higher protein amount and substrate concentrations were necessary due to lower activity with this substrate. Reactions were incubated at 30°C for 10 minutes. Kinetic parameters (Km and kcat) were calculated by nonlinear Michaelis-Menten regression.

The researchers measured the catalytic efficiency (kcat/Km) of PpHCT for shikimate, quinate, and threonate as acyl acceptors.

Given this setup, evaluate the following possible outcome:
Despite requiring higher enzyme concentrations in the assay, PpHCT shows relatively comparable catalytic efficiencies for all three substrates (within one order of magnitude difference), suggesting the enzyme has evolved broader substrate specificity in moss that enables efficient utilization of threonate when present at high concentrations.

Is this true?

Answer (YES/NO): NO